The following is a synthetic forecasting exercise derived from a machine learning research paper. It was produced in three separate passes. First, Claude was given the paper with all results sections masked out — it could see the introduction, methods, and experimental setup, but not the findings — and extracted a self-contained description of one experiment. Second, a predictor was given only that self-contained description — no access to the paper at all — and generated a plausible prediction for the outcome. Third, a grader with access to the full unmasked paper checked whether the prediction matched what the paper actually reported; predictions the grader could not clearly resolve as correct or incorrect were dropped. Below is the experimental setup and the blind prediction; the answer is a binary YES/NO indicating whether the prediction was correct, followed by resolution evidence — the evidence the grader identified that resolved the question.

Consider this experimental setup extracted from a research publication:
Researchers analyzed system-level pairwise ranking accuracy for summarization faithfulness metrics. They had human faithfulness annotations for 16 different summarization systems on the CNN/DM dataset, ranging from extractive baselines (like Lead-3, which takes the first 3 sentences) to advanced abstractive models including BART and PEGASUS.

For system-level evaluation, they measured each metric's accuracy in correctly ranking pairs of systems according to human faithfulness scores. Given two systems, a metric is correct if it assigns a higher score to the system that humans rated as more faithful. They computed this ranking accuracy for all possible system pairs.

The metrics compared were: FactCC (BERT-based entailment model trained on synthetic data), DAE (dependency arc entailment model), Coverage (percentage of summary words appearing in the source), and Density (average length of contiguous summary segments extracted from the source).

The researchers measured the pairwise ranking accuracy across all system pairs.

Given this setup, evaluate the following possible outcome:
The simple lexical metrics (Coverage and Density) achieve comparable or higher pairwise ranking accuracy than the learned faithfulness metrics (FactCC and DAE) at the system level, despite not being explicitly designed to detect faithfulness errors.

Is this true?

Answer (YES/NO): NO